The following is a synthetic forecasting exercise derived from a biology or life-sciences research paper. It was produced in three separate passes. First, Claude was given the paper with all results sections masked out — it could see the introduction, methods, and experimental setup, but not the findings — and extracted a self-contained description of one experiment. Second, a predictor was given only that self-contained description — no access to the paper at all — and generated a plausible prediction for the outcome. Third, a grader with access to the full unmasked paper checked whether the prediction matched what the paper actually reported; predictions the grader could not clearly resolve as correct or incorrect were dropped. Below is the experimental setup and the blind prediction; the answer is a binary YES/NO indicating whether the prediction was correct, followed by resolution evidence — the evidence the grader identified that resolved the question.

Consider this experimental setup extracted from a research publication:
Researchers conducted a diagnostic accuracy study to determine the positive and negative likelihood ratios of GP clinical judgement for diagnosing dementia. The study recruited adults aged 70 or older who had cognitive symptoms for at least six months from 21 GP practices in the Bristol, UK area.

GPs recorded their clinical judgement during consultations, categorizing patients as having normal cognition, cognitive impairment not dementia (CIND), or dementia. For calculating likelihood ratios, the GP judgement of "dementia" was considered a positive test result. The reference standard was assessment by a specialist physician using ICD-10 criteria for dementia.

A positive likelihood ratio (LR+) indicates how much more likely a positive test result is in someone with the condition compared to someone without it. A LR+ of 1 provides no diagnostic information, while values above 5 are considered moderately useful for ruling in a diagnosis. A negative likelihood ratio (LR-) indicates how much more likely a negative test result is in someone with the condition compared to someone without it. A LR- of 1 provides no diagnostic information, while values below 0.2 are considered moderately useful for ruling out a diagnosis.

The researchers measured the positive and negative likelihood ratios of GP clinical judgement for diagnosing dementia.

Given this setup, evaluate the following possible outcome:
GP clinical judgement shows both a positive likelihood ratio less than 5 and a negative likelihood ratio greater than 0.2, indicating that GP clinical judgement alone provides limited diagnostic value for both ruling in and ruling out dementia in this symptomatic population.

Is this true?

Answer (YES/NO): NO